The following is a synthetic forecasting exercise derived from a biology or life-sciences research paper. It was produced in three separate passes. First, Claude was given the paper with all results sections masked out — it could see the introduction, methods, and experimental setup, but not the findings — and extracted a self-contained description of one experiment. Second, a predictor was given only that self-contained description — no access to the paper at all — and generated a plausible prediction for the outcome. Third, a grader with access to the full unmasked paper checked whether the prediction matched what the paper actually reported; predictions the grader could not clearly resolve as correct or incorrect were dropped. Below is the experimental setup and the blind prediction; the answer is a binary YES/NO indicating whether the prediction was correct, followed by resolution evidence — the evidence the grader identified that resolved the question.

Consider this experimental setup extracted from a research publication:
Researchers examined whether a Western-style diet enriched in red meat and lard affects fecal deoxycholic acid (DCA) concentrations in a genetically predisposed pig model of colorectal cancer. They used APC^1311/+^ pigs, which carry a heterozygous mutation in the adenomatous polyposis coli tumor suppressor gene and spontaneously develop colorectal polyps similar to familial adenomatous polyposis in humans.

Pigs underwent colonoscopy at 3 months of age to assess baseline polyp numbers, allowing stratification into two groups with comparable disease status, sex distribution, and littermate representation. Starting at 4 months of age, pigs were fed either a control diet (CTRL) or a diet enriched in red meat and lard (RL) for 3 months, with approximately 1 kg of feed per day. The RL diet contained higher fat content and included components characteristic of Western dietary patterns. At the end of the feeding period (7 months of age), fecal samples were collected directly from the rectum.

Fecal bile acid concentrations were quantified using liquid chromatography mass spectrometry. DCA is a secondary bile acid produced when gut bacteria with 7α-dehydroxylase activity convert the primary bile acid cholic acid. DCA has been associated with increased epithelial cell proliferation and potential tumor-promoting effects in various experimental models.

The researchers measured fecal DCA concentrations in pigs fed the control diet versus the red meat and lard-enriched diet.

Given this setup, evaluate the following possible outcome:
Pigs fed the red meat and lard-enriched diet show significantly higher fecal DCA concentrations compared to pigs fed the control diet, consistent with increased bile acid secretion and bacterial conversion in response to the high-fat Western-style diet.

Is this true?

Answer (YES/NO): YES